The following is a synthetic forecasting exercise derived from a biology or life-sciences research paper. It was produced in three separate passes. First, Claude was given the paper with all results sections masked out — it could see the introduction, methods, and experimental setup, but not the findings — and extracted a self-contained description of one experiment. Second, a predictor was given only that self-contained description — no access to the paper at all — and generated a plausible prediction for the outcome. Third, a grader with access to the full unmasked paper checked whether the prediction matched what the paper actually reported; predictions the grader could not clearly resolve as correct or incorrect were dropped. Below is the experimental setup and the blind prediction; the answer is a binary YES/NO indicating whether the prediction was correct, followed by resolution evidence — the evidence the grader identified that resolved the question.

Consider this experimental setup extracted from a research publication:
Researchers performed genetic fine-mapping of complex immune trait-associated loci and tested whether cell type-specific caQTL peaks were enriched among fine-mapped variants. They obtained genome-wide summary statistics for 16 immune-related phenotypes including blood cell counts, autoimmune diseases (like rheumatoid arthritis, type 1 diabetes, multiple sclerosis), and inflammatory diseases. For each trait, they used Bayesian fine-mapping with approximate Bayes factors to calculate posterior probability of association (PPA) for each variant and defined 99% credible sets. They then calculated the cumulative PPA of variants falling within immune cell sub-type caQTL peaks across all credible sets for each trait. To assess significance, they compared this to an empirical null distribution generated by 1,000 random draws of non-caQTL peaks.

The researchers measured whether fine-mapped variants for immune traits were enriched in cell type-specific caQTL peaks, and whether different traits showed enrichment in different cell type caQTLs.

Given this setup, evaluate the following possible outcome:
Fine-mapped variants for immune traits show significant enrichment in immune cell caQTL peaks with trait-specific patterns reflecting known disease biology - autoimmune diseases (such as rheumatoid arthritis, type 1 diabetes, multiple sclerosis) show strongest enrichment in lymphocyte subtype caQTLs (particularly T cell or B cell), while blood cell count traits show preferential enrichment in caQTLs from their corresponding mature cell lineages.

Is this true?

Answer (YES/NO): YES